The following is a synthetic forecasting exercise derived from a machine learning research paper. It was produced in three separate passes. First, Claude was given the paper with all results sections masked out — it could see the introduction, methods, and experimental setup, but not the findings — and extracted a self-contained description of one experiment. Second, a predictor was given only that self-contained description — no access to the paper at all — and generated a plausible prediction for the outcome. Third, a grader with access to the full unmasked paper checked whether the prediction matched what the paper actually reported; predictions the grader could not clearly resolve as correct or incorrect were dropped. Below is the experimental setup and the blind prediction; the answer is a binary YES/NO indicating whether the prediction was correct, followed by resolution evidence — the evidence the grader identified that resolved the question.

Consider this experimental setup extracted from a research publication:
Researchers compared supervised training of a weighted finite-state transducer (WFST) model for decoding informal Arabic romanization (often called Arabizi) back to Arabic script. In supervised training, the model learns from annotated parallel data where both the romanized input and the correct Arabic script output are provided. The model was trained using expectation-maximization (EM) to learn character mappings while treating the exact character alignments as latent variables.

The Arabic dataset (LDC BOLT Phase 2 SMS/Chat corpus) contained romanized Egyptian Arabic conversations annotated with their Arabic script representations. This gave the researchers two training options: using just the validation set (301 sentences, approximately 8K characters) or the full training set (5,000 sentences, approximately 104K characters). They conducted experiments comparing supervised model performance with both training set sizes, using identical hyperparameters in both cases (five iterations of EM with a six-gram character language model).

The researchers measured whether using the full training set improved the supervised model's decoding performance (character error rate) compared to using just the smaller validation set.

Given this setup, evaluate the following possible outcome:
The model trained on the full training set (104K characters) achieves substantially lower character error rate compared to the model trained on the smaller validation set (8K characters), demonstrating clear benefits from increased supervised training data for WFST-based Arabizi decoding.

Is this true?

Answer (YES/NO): NO